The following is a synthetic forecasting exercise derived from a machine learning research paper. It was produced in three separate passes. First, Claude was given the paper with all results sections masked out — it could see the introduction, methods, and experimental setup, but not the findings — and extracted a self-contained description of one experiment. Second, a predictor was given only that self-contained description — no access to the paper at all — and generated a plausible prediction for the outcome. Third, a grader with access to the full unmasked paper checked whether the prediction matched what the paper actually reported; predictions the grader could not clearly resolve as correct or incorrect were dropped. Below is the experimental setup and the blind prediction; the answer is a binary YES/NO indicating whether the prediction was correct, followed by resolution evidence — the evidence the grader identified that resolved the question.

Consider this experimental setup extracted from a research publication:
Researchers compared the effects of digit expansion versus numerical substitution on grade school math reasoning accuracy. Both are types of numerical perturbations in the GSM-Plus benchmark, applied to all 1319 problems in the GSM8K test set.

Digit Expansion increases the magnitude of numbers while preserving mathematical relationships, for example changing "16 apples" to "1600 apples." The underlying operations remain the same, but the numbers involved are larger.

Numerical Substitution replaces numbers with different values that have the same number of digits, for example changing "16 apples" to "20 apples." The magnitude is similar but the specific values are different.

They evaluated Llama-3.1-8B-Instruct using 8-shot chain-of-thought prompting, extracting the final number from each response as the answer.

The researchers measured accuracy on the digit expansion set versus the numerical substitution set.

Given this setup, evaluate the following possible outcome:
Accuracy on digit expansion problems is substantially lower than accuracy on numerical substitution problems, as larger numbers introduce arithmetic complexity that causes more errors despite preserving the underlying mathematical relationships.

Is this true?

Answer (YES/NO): NO